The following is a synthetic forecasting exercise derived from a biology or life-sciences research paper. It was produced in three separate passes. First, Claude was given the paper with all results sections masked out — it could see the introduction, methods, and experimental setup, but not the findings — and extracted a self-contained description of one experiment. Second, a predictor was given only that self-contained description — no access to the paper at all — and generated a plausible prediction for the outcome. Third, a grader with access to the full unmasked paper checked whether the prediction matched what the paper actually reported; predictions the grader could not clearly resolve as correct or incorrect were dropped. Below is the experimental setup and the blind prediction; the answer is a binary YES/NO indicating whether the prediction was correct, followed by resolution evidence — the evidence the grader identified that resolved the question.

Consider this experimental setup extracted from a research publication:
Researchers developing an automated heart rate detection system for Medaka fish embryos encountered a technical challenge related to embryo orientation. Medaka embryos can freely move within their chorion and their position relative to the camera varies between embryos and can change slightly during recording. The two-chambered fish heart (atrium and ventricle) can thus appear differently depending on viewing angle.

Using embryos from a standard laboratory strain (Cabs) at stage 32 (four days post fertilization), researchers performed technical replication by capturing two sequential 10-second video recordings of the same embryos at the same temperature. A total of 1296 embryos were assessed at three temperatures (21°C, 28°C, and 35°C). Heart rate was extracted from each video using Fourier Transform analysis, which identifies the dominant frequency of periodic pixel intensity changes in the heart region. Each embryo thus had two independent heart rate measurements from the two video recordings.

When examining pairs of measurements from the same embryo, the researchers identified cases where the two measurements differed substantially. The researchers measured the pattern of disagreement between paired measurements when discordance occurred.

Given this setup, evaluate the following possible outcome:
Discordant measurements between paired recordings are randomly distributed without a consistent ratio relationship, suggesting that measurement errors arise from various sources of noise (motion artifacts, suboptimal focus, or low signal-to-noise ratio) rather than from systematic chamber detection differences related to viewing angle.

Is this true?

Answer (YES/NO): NO